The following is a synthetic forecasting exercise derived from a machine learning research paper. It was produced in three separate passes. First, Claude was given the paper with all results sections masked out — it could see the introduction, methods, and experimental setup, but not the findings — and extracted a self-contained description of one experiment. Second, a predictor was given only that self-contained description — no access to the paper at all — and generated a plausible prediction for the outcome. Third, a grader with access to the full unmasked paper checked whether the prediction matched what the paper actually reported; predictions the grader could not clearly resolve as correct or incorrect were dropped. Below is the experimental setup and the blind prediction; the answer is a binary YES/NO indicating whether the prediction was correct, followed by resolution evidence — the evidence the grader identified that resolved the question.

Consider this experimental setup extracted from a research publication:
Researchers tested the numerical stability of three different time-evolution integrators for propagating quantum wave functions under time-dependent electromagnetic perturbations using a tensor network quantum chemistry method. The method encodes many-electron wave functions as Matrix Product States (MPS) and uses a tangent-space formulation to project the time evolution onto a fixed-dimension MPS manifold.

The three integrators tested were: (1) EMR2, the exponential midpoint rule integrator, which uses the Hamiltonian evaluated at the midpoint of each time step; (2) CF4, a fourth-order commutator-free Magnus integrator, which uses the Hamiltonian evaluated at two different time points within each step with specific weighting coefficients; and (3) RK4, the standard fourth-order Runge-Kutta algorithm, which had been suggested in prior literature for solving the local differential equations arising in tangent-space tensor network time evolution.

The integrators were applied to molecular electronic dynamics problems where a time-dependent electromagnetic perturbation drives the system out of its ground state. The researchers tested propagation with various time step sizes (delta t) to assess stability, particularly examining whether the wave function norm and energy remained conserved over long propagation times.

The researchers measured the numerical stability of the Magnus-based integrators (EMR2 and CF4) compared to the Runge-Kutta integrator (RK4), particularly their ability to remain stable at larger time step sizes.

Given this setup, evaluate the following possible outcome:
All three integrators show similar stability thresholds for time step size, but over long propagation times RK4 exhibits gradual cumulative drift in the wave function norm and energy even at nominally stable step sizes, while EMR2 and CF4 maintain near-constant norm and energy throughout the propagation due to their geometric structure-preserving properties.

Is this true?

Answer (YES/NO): NO